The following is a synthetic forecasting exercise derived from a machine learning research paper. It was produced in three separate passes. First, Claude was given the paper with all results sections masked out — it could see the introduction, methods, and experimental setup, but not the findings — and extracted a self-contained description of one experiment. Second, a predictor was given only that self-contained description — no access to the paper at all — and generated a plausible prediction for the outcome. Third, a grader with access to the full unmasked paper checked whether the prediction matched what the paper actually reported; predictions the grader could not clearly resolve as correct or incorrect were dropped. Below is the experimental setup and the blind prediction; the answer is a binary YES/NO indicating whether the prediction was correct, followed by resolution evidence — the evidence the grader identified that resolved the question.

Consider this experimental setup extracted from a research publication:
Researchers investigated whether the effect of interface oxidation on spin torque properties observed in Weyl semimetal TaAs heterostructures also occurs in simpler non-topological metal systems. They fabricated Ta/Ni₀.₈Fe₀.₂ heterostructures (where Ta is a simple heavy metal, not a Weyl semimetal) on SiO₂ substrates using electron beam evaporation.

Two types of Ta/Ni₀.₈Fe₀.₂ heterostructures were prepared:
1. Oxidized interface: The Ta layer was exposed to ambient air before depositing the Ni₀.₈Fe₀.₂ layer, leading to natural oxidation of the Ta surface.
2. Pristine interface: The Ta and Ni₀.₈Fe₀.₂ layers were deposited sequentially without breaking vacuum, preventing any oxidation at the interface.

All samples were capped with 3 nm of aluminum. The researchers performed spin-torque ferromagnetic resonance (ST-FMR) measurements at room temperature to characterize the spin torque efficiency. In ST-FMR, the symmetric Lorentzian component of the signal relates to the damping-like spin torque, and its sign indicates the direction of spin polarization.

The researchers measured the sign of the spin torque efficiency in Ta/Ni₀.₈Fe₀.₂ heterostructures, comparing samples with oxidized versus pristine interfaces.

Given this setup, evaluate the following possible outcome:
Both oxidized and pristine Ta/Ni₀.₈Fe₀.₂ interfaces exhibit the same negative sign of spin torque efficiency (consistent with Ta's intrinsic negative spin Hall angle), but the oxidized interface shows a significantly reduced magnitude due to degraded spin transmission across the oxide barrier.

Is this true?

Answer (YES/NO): NO